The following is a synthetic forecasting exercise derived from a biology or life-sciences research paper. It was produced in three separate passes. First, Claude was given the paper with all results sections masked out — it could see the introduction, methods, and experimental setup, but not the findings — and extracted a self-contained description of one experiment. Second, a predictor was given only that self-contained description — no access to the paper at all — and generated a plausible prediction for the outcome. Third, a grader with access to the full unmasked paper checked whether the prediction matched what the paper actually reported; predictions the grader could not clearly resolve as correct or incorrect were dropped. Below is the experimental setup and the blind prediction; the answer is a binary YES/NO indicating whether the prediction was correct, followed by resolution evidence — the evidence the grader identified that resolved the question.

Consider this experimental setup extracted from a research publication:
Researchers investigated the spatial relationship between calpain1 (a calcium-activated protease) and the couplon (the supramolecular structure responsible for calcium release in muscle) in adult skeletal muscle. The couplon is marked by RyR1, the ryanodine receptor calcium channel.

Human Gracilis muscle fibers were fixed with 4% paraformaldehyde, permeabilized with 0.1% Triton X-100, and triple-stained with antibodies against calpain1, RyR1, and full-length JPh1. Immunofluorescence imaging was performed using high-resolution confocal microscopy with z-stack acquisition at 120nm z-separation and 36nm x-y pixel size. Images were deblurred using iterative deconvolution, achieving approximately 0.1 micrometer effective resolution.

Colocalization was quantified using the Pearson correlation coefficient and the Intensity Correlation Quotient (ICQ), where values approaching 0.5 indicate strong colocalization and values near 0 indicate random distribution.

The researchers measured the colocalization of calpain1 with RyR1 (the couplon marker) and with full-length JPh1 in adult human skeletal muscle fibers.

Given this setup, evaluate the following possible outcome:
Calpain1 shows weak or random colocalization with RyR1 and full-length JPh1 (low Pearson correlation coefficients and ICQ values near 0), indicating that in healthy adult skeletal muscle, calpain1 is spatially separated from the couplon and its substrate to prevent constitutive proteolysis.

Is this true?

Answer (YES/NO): NO